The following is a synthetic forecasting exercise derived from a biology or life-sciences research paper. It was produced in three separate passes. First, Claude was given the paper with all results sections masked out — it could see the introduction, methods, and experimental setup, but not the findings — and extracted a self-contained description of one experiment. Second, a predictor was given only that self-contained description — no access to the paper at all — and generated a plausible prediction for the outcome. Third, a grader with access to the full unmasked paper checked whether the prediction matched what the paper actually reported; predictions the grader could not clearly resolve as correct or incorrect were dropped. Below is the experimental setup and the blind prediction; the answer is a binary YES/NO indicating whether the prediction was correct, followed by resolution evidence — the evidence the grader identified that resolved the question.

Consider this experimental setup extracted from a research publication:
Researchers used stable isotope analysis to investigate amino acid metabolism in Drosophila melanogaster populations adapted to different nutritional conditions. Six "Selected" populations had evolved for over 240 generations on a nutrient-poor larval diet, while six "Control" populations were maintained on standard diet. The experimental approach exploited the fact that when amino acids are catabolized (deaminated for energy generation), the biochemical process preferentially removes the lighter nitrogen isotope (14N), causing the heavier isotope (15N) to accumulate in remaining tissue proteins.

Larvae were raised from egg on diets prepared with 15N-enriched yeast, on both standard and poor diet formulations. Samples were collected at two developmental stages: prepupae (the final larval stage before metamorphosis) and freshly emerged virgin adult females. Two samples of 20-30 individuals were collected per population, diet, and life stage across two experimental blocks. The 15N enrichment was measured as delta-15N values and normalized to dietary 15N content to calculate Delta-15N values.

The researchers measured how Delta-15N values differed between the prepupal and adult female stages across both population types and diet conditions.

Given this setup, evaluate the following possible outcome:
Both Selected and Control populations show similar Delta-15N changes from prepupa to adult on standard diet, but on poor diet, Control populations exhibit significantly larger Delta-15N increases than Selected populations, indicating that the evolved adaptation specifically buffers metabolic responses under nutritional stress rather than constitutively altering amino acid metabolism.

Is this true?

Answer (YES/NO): NO